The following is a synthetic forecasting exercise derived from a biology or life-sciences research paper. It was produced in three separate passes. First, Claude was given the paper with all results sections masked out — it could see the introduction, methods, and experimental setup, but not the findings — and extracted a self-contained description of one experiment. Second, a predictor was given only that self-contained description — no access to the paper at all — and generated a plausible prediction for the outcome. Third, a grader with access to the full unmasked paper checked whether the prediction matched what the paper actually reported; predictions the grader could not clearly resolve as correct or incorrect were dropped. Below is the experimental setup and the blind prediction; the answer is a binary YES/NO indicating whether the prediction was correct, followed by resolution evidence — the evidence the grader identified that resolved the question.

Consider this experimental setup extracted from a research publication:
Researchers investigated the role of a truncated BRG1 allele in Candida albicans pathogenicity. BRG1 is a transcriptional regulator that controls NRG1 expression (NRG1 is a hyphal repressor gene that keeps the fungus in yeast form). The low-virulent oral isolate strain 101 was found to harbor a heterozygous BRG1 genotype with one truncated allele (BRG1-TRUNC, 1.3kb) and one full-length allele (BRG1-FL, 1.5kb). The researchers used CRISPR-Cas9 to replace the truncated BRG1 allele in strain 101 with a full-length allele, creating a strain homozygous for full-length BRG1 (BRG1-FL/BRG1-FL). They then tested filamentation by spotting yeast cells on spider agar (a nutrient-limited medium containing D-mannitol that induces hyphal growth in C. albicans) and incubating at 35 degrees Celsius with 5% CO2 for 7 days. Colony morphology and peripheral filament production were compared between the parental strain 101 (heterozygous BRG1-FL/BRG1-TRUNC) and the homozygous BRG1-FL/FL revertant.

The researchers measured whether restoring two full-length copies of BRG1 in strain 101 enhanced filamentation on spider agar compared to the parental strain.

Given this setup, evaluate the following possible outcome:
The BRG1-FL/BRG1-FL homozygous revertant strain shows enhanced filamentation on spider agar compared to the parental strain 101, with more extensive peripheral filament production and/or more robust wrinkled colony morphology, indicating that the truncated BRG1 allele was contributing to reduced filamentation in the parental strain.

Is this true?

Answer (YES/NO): NO